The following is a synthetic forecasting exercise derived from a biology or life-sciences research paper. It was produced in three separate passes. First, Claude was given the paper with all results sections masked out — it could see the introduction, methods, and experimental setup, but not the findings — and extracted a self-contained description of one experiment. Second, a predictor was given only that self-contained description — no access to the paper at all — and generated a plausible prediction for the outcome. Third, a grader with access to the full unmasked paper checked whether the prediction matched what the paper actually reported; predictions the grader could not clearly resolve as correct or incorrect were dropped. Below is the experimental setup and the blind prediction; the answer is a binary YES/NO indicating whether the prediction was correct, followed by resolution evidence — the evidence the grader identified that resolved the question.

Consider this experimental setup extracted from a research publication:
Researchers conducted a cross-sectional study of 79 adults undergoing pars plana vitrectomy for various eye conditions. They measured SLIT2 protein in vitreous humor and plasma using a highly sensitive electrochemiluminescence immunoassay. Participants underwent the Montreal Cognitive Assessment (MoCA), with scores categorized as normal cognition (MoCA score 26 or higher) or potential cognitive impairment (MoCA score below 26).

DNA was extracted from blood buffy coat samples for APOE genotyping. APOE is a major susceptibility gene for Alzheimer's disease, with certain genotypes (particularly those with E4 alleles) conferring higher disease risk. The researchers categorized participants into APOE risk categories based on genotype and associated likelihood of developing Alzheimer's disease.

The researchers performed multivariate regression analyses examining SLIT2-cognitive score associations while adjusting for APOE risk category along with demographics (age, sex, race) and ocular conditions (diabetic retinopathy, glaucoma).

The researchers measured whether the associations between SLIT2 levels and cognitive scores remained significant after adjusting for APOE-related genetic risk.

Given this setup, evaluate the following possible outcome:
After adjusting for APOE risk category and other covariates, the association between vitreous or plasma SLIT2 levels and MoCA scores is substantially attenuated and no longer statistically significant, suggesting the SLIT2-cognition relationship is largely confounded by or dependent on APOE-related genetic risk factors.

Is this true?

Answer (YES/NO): NO